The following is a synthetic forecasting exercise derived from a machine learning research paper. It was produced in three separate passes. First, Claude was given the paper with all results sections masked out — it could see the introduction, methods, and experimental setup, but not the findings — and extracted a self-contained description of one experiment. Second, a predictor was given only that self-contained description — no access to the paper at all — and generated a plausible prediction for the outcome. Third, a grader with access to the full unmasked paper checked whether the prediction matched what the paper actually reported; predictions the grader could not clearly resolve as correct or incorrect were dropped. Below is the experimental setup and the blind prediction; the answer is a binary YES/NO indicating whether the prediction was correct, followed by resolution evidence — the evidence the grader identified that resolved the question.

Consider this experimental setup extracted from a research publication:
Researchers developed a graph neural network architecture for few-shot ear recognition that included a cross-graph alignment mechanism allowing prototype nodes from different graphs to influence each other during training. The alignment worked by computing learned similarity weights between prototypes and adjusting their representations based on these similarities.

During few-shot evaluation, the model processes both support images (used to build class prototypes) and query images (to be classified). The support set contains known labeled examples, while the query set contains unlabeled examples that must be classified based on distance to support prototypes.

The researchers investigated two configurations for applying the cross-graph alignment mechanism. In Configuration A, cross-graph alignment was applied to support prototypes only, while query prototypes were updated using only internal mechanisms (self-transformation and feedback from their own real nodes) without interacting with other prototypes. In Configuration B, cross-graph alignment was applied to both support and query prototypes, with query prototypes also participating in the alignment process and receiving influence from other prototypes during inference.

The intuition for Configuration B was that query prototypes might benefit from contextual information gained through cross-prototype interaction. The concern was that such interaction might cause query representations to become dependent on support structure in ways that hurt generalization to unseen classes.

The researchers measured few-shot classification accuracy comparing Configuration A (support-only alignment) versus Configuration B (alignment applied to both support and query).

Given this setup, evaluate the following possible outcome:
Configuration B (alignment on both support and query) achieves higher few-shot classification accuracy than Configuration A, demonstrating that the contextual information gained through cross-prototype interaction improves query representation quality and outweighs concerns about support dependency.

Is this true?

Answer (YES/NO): NO